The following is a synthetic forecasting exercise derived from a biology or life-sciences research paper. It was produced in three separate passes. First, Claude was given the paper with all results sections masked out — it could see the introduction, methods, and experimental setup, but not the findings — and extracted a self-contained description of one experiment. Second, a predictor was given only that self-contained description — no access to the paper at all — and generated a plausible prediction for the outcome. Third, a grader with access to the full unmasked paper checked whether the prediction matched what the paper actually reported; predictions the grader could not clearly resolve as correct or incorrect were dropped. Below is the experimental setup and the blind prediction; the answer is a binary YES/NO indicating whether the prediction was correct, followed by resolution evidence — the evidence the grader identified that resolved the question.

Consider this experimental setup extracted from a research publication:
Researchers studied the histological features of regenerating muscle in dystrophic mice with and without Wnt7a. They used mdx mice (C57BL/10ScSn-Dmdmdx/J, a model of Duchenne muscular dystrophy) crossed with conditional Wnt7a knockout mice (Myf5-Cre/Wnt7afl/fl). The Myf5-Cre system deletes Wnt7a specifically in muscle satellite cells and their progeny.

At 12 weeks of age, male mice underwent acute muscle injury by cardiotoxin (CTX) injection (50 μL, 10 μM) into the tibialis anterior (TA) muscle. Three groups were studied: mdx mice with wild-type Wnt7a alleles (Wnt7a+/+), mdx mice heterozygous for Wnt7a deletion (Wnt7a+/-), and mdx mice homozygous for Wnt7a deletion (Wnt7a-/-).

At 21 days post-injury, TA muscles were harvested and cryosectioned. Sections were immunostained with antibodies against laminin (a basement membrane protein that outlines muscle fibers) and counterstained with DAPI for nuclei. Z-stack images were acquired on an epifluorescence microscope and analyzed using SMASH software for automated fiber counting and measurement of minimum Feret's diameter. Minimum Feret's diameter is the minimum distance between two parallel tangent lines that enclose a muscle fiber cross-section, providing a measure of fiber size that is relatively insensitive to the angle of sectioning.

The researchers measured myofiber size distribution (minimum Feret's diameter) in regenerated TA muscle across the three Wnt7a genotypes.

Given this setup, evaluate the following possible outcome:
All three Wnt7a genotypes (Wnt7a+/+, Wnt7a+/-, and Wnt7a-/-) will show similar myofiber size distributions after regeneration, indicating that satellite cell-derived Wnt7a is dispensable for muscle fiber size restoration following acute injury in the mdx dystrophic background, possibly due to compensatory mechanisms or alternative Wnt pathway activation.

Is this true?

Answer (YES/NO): NO